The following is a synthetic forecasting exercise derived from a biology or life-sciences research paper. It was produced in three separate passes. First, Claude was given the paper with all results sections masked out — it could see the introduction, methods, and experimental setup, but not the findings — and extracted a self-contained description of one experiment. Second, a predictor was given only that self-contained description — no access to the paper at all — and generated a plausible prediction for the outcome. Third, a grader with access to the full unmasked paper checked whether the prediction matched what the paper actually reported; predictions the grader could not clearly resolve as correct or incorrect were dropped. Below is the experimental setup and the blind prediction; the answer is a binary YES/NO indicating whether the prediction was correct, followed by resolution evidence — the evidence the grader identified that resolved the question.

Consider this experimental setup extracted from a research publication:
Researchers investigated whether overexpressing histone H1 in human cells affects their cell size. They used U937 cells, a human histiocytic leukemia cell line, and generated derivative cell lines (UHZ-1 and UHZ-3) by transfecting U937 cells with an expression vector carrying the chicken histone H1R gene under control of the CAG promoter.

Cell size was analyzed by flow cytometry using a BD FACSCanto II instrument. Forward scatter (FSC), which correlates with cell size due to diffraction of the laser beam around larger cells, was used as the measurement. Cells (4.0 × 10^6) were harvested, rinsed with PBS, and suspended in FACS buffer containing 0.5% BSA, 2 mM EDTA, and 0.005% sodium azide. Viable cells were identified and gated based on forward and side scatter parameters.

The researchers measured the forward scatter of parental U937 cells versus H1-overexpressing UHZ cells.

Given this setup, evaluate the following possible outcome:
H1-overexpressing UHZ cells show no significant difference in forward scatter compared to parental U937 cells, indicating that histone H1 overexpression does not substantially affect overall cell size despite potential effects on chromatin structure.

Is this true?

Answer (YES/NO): NO